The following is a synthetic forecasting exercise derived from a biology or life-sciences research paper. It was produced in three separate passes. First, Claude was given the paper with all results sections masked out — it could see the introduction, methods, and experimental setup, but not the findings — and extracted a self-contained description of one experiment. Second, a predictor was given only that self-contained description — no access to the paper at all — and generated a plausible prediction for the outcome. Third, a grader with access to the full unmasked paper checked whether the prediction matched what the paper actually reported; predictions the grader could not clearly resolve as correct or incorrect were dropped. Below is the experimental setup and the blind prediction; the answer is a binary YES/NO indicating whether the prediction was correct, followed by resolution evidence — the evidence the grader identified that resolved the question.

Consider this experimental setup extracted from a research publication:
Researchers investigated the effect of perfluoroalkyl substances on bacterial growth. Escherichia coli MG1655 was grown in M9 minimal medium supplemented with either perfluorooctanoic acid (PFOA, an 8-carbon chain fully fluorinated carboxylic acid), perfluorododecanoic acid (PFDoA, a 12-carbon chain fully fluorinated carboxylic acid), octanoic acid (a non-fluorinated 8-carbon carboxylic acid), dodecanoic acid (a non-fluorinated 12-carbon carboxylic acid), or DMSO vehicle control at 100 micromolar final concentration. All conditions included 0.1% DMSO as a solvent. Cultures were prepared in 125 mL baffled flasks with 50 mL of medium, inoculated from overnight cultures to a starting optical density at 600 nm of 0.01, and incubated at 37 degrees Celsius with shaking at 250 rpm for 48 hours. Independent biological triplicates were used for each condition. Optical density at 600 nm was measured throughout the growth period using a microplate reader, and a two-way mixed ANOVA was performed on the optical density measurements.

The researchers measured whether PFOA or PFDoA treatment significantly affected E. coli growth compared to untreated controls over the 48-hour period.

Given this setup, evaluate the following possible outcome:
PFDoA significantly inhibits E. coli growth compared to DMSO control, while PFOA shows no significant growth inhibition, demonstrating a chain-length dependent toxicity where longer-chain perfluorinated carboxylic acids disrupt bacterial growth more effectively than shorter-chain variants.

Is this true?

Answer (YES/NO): NO